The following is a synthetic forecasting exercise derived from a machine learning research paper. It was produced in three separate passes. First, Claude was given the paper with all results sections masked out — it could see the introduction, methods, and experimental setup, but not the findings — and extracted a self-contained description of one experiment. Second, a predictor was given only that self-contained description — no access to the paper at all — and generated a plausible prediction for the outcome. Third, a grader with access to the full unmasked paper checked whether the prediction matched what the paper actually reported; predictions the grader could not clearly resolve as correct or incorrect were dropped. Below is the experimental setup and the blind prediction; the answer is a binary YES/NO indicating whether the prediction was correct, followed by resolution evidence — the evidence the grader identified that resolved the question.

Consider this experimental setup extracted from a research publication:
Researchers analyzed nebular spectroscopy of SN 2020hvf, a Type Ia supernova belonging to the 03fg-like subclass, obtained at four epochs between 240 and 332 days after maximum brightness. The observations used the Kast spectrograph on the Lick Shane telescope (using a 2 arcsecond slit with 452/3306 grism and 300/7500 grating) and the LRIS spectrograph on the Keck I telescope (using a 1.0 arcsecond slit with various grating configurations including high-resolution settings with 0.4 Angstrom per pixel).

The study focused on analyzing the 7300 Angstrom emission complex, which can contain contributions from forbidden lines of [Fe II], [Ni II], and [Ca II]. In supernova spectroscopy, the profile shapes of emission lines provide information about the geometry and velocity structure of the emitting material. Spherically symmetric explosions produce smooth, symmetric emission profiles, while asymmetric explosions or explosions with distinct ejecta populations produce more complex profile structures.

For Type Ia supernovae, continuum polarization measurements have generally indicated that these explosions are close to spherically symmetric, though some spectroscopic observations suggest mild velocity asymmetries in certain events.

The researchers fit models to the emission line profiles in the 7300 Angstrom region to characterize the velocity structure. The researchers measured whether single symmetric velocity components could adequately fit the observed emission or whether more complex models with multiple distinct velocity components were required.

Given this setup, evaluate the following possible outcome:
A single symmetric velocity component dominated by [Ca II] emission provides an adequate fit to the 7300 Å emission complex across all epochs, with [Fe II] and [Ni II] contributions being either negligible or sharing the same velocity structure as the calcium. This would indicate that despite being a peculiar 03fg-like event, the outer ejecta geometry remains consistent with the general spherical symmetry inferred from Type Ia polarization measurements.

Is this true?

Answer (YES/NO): NO